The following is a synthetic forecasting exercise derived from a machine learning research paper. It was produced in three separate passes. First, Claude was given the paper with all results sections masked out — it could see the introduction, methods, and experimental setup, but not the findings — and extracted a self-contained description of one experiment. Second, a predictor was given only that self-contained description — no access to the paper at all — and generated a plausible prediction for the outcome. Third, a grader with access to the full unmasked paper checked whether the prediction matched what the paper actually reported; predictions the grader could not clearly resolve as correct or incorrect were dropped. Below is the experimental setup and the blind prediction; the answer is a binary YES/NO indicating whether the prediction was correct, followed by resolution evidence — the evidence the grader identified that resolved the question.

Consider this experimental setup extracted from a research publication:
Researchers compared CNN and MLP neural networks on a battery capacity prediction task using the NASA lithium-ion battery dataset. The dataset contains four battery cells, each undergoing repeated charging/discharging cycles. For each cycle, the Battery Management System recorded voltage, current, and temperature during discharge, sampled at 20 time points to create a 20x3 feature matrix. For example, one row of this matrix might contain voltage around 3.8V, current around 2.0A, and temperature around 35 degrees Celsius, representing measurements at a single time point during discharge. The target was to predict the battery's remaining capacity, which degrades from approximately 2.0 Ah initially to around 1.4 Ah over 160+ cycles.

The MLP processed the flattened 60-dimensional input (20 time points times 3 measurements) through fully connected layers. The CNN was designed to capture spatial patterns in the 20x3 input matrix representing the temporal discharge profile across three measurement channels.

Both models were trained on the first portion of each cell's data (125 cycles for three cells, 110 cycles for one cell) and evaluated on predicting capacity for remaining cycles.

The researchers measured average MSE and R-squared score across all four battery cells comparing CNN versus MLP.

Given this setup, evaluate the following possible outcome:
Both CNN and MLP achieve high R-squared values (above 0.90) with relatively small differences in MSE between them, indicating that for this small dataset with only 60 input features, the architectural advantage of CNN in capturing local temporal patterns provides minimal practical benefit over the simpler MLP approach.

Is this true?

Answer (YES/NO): NO